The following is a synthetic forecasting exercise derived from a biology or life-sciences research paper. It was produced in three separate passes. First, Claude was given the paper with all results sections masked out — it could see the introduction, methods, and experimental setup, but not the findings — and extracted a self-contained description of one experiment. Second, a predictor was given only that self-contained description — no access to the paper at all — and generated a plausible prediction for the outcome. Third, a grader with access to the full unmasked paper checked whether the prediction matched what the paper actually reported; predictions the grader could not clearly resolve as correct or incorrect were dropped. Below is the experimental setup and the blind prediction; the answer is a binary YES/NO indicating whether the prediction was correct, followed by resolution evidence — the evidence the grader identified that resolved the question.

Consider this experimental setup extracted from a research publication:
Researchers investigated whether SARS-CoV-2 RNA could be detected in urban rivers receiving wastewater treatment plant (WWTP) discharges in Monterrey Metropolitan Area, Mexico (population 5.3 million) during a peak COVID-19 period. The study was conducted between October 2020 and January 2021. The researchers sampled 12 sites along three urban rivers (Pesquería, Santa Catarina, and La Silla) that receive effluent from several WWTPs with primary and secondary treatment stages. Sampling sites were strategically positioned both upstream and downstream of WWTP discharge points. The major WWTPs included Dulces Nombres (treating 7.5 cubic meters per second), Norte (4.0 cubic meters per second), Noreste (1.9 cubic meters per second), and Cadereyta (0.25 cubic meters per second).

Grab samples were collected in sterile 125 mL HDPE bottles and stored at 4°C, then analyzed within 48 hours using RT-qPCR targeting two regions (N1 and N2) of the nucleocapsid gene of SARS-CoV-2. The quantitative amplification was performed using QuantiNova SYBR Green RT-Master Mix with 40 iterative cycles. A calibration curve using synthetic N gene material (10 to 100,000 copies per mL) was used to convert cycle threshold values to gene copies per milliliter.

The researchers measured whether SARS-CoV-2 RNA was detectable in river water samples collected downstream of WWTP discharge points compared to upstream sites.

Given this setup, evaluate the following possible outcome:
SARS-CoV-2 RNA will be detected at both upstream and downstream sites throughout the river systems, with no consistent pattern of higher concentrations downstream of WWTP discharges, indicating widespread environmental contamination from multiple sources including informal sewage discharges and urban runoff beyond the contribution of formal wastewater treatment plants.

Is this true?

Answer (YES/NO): YES